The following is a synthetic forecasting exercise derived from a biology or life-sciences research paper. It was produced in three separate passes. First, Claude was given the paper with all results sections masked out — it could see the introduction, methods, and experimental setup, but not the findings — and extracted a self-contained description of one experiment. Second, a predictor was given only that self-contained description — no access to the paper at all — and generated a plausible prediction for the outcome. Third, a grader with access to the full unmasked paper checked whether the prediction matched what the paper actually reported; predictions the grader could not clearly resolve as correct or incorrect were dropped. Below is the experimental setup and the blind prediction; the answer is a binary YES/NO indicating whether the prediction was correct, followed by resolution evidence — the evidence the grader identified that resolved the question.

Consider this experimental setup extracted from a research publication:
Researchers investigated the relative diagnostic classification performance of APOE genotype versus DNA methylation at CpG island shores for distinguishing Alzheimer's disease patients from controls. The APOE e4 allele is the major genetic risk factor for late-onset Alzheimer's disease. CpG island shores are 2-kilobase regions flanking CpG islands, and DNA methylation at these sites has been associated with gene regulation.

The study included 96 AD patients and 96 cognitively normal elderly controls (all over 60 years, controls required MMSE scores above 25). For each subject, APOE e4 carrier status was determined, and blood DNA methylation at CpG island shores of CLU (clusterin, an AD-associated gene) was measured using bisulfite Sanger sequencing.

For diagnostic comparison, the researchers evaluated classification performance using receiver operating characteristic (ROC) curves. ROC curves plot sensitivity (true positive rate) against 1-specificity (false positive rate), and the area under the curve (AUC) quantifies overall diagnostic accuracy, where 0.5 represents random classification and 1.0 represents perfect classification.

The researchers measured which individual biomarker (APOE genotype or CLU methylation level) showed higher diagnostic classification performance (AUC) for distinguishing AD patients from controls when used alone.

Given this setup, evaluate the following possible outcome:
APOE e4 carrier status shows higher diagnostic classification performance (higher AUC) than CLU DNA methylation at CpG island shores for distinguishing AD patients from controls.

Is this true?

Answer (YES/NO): YES